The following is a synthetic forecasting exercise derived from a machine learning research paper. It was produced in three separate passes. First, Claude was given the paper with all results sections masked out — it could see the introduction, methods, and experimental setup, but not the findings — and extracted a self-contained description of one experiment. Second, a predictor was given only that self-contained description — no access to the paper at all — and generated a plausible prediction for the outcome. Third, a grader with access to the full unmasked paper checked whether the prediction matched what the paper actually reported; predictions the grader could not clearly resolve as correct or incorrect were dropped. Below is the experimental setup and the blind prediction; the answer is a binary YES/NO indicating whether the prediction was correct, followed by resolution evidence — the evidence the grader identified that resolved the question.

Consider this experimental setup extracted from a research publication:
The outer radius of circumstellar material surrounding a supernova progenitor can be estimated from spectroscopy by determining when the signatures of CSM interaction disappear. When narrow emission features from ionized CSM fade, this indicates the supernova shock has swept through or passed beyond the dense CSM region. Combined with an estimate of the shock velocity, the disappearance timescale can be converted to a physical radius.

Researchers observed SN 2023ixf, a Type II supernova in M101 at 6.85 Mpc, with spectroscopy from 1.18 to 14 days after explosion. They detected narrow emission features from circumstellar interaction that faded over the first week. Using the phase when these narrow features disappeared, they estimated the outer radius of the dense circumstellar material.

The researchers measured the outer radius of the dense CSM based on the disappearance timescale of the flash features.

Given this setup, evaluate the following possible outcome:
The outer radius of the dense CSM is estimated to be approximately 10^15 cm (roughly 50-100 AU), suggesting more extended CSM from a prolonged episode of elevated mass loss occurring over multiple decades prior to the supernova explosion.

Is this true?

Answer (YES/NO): NO